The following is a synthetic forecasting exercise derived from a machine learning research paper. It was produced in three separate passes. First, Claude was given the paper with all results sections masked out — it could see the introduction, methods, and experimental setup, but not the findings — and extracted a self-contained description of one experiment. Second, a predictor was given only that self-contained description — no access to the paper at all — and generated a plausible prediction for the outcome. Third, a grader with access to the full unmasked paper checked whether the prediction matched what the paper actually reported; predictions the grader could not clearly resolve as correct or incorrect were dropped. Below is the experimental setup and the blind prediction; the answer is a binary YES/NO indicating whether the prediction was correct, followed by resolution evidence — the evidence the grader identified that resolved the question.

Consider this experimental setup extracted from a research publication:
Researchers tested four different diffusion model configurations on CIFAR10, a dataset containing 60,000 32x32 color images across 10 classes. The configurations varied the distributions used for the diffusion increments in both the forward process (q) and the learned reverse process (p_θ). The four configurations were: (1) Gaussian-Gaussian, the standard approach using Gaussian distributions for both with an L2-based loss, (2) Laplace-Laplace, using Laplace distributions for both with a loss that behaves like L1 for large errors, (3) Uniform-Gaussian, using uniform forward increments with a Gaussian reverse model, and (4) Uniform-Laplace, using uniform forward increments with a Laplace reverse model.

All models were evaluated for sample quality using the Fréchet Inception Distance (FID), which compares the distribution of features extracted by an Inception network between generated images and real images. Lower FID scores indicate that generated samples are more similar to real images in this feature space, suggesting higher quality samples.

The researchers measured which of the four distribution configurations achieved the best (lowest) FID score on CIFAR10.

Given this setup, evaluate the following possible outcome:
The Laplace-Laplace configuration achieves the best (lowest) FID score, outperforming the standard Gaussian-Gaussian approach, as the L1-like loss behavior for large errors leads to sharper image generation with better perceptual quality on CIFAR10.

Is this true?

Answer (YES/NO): NO